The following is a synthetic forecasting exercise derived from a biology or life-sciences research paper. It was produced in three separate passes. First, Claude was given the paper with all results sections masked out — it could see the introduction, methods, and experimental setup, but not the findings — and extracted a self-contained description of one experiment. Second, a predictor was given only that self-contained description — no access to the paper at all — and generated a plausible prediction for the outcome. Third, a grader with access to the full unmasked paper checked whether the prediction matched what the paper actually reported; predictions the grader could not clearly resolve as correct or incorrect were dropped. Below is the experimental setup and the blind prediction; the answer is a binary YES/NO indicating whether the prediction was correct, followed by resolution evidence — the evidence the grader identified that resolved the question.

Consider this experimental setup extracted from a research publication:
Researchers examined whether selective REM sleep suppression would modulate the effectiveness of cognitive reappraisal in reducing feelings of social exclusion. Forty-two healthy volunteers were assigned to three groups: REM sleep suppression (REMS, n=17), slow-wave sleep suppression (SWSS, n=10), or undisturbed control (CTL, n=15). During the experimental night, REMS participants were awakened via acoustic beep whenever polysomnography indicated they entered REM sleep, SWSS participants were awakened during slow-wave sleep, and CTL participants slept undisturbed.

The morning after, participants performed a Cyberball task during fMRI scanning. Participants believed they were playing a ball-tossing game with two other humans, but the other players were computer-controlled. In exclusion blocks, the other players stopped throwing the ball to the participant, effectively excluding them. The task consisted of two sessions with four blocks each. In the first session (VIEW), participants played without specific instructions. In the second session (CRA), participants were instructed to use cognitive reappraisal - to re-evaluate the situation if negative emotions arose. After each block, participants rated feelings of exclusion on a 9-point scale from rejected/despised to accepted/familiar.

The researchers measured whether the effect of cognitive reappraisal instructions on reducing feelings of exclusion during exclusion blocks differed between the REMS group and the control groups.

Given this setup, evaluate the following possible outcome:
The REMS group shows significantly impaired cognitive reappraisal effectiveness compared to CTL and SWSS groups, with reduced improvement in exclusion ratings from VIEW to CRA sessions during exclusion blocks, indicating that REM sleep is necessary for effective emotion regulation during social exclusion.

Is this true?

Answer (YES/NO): NO